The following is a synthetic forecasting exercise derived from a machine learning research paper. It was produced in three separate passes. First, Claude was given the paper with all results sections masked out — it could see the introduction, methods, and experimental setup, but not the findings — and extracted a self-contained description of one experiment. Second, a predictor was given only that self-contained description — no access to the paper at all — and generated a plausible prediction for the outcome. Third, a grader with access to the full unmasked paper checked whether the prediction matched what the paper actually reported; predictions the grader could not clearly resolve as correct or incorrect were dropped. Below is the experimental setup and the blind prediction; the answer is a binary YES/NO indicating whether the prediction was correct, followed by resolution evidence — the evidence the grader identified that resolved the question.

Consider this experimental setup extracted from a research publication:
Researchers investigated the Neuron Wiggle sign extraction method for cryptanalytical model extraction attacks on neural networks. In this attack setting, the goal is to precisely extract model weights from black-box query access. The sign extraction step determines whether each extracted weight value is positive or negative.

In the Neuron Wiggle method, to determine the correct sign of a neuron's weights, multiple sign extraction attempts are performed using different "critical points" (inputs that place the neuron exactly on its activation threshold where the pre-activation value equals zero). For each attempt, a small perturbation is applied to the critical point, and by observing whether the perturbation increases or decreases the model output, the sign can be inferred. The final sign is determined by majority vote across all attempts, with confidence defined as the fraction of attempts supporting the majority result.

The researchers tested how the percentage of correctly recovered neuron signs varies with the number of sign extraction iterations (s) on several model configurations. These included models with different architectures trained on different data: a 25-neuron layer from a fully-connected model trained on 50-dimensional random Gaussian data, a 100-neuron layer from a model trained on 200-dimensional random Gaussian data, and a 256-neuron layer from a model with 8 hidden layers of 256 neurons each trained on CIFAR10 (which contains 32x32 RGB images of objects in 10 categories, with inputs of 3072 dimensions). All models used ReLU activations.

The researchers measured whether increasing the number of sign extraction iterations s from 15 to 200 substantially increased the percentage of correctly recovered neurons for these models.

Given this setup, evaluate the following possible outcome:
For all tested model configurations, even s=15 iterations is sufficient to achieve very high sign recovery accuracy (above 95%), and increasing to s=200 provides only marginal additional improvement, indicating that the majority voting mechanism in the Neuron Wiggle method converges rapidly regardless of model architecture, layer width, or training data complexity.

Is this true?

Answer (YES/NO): NO